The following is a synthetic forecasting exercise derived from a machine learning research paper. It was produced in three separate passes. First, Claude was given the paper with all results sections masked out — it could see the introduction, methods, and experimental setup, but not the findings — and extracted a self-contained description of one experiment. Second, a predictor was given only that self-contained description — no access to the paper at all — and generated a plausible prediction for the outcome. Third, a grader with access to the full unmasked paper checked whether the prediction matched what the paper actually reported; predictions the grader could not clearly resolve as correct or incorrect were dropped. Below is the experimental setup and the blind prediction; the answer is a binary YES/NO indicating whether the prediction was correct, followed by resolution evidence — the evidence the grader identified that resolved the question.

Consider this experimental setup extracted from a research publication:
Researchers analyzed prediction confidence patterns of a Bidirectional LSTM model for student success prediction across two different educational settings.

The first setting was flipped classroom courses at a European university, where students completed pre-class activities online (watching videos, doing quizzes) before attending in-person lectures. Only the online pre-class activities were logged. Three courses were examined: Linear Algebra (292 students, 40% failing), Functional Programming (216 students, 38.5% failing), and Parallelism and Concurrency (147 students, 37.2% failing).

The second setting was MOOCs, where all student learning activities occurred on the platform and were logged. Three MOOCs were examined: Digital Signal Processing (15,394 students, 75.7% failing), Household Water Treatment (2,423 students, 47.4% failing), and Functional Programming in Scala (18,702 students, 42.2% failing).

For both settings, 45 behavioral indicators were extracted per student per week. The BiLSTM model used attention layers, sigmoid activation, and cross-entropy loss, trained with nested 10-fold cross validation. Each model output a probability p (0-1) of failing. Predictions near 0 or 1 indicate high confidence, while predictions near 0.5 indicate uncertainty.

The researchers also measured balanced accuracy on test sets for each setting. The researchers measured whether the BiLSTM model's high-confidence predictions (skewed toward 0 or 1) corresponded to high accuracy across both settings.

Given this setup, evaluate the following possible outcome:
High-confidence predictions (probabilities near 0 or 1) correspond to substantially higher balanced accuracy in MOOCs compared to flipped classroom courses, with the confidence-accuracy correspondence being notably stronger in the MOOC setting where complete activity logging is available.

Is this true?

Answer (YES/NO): YES